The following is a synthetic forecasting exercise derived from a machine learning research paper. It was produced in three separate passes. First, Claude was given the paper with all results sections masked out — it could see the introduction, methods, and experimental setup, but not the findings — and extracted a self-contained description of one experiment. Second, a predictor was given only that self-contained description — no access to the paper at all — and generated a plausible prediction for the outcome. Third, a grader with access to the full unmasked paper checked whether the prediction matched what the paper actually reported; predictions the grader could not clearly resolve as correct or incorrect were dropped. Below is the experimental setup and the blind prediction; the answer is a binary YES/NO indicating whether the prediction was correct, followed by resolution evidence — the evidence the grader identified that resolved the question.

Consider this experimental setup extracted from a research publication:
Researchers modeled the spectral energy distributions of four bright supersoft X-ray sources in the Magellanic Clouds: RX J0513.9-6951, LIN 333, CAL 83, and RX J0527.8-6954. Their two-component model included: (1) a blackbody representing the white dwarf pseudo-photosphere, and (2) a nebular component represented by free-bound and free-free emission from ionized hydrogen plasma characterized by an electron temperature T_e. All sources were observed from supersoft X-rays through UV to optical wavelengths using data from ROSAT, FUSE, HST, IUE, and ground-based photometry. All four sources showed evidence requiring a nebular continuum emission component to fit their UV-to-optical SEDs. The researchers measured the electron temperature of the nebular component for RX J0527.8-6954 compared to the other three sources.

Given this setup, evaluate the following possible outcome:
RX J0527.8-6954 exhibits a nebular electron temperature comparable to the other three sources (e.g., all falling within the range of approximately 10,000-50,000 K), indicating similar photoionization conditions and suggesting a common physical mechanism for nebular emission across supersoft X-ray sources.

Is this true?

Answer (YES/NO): NO